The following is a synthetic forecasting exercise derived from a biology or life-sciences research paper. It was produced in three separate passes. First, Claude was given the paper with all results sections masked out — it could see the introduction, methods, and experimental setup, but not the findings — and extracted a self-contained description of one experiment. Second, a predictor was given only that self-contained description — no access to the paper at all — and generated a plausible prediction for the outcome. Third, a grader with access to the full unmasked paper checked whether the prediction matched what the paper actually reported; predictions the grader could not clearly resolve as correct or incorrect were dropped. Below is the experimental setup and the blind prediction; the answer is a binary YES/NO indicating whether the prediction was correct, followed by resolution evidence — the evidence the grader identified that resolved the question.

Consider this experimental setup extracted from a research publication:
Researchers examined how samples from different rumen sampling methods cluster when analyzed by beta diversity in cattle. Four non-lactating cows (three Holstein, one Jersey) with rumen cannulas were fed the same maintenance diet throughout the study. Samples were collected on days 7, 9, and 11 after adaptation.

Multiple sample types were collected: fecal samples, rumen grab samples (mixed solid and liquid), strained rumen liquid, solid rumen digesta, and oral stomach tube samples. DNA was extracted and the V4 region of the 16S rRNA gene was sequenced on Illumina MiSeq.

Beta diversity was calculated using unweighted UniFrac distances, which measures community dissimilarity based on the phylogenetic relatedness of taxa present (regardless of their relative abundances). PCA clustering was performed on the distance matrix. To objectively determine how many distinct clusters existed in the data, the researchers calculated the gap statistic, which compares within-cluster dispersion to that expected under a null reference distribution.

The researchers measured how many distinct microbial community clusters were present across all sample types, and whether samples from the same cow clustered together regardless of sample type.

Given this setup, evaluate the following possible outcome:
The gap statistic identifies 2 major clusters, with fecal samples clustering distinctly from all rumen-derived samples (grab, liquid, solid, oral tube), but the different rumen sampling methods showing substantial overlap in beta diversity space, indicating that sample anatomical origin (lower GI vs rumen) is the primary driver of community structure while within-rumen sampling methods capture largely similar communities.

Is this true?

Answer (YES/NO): NO